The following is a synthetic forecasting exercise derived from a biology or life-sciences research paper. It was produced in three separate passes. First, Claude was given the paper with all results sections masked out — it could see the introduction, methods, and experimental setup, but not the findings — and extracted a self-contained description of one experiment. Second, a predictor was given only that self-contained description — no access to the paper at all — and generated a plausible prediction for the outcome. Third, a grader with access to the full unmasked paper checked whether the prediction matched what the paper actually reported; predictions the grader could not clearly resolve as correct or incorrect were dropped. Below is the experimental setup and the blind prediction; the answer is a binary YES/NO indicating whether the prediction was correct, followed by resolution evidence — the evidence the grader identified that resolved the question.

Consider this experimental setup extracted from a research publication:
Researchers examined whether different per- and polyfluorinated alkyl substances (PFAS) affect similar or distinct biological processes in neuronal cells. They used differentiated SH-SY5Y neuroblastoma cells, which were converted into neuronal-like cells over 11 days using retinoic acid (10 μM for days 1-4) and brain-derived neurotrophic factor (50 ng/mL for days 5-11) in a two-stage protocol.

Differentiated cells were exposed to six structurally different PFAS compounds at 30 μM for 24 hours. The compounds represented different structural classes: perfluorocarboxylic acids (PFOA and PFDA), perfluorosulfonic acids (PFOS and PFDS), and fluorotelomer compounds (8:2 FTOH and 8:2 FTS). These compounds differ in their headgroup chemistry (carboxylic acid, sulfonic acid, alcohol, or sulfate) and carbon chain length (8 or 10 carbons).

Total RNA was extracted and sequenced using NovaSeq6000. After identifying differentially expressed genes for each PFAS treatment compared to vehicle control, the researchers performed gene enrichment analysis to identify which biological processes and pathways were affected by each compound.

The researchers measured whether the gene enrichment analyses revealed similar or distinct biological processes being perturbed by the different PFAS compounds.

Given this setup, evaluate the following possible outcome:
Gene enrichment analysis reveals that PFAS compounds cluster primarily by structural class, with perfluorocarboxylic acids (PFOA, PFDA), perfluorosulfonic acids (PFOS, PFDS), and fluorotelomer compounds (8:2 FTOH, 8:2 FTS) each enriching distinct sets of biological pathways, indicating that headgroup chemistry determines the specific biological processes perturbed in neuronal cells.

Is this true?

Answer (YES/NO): NO